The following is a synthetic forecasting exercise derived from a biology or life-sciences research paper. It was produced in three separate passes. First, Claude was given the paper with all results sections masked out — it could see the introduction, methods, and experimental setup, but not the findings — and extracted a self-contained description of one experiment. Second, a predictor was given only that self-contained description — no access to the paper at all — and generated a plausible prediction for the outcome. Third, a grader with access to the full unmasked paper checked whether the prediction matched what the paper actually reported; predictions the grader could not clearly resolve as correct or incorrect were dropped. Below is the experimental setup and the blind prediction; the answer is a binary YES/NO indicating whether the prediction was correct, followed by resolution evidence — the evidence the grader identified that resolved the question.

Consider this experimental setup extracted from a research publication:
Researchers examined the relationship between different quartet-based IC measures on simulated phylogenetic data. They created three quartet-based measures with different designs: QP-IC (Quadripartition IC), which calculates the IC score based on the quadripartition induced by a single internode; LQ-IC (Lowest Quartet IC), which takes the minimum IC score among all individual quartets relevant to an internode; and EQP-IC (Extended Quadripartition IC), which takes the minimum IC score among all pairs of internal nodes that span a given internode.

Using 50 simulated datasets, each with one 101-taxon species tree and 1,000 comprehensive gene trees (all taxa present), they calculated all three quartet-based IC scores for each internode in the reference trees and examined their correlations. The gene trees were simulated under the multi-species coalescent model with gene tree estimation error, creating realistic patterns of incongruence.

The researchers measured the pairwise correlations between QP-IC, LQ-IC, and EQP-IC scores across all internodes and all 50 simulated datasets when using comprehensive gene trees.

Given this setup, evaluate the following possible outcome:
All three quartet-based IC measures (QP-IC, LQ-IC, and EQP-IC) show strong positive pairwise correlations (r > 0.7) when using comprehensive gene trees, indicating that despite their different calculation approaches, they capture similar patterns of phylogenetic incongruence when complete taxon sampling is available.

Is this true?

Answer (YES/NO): YES